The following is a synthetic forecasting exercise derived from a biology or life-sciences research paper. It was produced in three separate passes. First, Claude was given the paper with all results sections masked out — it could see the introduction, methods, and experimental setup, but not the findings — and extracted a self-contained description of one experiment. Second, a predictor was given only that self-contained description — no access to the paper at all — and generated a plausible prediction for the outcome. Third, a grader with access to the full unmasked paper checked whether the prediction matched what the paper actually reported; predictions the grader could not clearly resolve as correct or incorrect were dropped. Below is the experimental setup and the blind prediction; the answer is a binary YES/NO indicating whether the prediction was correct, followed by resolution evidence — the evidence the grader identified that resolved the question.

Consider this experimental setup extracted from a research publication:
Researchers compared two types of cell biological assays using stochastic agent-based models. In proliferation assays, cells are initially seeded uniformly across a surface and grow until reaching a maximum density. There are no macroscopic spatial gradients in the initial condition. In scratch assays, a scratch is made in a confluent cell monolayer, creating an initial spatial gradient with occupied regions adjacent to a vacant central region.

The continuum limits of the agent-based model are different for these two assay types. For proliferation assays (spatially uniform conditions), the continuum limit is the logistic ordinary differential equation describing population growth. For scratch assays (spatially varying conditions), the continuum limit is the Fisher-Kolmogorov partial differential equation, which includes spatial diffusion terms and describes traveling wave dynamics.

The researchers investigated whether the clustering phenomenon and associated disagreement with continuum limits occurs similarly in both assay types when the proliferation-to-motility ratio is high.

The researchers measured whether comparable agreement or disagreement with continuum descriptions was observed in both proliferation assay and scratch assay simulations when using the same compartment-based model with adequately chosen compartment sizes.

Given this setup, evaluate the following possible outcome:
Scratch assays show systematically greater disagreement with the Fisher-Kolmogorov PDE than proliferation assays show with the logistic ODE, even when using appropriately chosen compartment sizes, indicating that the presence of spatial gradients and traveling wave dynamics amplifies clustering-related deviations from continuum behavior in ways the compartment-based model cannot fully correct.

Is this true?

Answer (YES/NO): NO